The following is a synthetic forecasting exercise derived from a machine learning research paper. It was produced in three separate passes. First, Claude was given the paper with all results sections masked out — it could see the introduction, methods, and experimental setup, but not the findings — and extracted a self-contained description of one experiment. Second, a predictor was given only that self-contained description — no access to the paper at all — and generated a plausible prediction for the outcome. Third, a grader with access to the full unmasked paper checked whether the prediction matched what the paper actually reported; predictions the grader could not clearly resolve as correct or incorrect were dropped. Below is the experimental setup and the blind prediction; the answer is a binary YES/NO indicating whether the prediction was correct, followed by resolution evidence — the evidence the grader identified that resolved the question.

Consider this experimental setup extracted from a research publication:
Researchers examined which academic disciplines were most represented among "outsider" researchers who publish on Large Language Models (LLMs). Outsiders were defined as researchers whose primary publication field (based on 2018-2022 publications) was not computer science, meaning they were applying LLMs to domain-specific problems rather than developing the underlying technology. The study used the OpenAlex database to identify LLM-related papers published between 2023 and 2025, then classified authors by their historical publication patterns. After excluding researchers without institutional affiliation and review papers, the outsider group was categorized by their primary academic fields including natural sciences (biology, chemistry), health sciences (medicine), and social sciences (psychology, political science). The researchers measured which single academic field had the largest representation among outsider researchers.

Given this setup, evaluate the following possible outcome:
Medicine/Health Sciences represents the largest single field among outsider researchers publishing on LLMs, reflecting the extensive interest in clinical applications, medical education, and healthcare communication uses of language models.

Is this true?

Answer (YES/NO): YES